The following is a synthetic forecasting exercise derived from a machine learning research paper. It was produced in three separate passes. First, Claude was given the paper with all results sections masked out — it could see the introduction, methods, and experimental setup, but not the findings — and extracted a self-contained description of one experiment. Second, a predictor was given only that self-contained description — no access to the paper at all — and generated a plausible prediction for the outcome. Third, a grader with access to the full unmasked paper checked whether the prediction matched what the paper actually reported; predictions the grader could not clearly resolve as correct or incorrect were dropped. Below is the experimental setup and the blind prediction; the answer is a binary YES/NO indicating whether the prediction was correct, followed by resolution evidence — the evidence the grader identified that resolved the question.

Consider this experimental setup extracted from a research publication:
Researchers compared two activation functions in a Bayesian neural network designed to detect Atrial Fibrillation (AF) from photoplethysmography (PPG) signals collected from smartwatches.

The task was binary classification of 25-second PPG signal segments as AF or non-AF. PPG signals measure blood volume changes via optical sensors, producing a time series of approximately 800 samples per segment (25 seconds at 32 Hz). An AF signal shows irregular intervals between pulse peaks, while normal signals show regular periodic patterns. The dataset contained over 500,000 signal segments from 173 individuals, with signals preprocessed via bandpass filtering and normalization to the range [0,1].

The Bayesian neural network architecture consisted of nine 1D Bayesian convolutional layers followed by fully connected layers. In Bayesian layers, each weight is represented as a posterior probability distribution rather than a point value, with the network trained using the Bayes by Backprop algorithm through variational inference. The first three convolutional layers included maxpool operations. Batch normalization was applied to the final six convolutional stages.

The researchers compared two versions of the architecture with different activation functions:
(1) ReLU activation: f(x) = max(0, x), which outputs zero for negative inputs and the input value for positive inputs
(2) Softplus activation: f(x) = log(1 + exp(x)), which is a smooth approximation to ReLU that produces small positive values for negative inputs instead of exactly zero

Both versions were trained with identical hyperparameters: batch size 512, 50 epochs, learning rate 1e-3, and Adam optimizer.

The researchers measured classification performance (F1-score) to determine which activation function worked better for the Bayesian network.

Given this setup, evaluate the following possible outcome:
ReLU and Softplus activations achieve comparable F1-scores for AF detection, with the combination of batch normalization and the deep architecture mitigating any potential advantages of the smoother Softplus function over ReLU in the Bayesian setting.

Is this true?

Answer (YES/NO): NO